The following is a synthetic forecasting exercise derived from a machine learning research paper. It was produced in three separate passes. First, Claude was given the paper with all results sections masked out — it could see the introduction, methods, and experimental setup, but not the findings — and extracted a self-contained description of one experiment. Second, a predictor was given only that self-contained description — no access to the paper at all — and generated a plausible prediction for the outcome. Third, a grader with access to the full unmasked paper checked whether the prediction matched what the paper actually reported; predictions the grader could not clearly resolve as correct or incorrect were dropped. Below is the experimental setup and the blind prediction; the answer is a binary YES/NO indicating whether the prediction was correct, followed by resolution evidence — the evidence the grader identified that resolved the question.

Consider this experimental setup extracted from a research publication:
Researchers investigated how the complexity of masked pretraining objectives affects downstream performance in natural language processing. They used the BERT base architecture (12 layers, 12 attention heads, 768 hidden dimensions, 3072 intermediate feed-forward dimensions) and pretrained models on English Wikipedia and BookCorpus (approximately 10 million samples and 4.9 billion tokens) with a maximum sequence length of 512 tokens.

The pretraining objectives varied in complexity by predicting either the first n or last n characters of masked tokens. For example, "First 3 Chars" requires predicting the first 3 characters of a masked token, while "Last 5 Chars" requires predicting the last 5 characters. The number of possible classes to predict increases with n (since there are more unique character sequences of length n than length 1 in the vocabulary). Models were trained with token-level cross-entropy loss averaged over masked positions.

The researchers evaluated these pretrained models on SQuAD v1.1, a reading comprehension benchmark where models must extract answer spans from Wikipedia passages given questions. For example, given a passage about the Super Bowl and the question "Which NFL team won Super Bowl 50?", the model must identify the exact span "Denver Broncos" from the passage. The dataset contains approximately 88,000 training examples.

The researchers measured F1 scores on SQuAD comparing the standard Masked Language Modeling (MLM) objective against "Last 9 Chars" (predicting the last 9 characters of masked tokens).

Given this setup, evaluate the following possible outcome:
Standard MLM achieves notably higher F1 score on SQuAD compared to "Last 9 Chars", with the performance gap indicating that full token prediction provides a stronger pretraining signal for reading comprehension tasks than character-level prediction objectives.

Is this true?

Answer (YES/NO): NO